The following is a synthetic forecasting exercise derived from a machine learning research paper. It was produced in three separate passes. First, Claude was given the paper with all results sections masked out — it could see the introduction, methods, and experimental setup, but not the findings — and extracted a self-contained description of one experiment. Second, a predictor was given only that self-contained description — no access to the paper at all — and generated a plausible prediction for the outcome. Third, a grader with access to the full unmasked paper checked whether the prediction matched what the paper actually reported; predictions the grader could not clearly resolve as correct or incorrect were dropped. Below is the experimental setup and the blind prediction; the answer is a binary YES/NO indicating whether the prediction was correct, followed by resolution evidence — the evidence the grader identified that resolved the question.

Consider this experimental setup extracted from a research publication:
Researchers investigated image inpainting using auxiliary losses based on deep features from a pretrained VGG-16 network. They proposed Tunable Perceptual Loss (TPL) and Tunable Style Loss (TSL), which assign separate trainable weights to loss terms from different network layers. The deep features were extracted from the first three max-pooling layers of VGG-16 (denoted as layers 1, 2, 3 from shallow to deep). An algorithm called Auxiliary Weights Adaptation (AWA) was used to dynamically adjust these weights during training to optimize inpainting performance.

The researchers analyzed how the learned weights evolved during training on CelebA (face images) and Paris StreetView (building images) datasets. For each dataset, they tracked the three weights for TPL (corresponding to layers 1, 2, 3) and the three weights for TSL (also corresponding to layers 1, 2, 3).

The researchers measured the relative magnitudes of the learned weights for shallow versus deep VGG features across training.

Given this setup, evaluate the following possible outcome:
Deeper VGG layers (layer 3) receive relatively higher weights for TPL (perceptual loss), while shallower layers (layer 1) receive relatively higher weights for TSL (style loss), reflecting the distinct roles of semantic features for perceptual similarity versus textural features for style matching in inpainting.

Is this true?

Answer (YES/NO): NO